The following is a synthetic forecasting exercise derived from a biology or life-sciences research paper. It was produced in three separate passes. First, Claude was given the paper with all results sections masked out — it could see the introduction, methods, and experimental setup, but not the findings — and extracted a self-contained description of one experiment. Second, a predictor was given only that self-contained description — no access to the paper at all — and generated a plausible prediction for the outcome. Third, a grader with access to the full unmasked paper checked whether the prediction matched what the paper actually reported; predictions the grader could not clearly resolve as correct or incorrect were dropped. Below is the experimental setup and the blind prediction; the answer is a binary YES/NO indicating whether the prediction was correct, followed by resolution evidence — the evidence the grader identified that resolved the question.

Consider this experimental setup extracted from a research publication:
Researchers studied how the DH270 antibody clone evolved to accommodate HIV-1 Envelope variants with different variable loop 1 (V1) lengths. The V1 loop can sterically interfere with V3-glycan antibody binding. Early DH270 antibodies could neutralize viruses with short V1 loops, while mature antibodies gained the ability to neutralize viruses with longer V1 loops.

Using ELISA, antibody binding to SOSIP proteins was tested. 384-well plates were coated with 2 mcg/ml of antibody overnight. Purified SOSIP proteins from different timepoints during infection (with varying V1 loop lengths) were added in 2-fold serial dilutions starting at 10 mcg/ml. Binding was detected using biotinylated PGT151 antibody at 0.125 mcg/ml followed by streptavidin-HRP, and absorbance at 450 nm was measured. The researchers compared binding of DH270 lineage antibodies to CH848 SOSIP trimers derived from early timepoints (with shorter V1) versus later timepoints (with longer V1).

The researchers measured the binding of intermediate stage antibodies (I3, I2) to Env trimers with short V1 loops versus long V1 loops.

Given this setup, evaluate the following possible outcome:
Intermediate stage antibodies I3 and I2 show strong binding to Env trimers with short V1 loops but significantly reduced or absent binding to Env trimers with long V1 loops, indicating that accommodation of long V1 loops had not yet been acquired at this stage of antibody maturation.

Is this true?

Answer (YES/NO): NO